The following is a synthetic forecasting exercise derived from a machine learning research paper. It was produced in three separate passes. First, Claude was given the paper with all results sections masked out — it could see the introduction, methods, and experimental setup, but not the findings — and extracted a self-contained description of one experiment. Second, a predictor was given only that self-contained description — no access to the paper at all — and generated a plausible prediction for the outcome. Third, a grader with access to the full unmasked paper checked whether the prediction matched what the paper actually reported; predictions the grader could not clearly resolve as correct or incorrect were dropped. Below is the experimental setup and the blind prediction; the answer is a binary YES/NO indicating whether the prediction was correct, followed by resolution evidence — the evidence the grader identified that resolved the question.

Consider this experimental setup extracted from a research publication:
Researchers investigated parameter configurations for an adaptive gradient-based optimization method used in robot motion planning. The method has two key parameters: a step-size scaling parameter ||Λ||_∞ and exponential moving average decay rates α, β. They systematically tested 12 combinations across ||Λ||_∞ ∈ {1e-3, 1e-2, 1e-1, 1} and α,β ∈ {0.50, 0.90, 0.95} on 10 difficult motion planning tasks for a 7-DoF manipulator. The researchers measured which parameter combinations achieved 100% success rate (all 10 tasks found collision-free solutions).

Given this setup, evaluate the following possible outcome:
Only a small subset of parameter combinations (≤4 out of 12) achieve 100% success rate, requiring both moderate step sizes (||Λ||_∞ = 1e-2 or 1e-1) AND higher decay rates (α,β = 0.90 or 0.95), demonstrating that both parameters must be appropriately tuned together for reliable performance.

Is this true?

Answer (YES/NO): NO